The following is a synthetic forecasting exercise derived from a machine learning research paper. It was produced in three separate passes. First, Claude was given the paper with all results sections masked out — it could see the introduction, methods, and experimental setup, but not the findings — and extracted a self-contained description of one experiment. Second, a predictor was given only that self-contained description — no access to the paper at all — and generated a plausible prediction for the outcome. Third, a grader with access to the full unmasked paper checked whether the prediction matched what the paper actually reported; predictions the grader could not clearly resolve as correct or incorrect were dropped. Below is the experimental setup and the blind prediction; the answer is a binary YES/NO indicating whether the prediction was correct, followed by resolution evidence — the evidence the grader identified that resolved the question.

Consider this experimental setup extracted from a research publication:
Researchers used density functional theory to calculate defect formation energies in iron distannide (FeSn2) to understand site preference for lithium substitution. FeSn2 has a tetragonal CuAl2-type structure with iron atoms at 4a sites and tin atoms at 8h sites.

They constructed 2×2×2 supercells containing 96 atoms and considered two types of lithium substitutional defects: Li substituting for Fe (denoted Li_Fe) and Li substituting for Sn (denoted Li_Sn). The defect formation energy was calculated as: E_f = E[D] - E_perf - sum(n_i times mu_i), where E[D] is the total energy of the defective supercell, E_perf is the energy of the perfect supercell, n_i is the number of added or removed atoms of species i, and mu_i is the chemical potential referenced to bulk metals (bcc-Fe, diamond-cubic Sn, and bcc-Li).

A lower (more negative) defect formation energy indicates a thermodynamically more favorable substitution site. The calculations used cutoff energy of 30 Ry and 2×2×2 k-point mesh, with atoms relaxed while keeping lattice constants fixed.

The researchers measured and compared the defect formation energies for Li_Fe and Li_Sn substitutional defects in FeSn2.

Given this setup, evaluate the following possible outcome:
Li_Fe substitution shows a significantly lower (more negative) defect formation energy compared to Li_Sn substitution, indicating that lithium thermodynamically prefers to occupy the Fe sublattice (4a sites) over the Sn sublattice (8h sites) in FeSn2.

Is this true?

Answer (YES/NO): NO